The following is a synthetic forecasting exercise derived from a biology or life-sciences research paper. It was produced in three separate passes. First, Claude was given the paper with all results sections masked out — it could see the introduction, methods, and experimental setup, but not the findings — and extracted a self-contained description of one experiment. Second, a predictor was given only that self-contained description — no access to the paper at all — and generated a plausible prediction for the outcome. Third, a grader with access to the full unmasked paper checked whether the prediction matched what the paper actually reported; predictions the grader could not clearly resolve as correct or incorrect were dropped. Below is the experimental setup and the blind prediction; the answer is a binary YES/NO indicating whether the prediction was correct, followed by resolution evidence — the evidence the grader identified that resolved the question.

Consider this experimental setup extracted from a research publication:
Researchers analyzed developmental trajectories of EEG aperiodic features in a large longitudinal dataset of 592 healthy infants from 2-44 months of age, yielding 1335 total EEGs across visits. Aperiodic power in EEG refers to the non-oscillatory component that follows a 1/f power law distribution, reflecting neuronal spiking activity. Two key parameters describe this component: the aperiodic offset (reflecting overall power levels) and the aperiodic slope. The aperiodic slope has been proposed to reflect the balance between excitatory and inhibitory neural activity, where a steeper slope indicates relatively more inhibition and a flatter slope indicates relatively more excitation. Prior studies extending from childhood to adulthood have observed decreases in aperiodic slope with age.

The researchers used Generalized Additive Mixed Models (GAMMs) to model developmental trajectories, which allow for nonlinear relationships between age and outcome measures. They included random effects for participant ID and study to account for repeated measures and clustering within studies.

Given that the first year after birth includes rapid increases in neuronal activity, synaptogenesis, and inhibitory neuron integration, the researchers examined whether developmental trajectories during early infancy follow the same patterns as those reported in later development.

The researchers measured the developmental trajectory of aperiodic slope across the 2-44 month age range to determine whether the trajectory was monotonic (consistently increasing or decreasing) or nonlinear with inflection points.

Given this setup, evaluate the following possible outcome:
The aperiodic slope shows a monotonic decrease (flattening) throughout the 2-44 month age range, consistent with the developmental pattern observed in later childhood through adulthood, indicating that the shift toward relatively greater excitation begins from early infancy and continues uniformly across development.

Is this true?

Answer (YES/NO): NO